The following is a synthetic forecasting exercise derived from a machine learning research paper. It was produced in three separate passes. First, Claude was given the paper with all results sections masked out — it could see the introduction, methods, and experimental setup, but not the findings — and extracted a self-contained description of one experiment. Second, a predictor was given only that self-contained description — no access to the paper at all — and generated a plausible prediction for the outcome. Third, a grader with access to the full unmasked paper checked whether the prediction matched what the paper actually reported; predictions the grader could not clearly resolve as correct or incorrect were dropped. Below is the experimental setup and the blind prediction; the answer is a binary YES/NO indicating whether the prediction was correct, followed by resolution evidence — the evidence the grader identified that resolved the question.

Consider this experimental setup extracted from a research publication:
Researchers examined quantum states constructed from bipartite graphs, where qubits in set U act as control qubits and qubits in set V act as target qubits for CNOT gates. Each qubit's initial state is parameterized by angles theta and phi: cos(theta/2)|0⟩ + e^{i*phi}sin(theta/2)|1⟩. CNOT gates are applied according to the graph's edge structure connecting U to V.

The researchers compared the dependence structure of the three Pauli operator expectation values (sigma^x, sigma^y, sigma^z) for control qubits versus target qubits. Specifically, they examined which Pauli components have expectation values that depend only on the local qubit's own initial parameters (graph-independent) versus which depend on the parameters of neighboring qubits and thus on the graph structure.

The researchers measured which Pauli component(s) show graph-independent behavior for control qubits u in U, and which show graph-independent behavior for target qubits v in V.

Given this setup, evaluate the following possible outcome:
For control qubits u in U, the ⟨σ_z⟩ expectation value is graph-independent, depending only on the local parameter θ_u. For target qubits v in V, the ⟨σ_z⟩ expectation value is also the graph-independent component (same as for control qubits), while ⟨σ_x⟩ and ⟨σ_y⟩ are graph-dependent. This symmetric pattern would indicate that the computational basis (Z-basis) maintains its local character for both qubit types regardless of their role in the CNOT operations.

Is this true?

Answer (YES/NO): NO